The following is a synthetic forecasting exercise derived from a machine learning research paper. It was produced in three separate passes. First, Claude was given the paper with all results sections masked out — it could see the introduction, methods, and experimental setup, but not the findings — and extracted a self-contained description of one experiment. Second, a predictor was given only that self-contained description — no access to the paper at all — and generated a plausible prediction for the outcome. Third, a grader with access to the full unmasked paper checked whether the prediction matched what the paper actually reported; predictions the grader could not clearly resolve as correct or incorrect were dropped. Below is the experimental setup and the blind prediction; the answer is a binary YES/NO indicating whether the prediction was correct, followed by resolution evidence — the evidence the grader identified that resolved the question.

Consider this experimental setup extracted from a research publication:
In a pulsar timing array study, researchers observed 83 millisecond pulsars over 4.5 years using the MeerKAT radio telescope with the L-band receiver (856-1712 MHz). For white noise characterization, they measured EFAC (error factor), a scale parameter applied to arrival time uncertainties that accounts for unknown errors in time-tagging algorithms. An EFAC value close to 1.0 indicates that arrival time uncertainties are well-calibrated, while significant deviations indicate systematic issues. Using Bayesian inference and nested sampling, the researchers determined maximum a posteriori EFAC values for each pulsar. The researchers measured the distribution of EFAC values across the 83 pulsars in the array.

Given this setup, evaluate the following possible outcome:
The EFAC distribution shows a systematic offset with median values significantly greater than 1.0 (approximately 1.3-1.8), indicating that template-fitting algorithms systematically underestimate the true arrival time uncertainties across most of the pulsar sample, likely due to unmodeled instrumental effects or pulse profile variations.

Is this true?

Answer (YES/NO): NO